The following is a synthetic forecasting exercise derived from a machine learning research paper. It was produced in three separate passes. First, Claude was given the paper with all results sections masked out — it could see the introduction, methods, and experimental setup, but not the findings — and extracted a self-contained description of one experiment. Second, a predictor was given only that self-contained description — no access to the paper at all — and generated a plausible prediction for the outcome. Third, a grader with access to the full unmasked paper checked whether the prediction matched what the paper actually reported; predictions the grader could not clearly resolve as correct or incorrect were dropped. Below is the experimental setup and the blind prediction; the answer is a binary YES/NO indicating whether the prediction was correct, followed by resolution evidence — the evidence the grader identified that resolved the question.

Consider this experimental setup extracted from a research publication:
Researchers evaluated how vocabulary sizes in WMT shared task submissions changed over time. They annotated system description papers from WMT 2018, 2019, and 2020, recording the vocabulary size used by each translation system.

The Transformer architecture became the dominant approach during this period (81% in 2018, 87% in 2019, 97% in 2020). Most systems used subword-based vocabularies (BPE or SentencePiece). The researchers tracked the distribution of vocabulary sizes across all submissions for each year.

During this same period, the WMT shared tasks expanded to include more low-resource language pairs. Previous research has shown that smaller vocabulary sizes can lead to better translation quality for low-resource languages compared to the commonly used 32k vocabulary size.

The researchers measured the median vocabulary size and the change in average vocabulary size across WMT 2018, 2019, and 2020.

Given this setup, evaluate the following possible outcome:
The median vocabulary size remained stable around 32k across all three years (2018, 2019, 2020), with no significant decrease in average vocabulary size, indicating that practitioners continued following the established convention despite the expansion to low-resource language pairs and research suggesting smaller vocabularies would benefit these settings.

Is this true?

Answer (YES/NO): NO